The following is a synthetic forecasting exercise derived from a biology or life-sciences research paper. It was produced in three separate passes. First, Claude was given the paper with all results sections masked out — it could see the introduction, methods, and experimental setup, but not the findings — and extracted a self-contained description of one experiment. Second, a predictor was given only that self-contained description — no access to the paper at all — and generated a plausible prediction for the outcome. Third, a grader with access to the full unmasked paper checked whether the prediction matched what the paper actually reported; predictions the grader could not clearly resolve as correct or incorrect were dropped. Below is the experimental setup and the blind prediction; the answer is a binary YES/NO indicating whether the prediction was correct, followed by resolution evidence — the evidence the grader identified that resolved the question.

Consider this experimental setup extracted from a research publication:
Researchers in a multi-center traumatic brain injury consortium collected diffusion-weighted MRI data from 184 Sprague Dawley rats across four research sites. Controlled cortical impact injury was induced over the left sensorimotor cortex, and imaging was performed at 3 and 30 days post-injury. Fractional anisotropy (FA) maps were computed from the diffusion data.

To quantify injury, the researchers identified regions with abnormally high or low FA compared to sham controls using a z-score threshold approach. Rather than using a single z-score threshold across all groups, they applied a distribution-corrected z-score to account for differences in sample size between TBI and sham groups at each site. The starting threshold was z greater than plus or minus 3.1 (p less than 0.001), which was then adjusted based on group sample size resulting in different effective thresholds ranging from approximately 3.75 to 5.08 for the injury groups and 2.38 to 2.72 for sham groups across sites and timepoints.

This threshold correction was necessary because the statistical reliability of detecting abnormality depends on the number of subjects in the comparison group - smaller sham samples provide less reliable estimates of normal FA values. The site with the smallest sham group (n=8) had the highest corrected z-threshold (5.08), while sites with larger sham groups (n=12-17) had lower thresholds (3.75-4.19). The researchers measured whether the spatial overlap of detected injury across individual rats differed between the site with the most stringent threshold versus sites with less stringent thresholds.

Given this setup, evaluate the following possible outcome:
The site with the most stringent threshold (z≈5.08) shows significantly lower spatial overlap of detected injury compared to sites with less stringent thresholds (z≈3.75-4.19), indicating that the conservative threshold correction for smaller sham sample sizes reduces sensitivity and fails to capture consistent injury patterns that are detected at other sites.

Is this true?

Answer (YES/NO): YES